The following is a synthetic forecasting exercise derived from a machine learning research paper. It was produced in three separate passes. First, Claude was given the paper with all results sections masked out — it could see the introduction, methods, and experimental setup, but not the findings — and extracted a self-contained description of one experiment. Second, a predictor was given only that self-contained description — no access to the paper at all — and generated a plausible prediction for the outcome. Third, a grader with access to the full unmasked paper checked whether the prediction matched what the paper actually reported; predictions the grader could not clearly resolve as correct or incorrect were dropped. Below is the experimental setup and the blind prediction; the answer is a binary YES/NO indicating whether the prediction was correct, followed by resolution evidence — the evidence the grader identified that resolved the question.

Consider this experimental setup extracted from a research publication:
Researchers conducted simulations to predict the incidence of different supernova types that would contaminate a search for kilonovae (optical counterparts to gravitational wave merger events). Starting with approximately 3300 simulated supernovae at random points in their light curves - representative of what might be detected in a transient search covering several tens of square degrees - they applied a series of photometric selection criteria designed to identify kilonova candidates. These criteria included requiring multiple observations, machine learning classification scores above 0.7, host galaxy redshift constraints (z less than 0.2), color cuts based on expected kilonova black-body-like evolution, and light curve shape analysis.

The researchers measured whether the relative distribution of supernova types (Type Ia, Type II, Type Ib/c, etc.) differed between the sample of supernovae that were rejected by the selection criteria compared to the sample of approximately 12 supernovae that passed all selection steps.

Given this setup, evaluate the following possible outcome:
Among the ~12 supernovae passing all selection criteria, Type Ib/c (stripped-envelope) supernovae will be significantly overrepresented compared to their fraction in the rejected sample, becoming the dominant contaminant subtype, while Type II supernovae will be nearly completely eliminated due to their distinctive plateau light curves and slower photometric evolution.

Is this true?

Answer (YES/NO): NO